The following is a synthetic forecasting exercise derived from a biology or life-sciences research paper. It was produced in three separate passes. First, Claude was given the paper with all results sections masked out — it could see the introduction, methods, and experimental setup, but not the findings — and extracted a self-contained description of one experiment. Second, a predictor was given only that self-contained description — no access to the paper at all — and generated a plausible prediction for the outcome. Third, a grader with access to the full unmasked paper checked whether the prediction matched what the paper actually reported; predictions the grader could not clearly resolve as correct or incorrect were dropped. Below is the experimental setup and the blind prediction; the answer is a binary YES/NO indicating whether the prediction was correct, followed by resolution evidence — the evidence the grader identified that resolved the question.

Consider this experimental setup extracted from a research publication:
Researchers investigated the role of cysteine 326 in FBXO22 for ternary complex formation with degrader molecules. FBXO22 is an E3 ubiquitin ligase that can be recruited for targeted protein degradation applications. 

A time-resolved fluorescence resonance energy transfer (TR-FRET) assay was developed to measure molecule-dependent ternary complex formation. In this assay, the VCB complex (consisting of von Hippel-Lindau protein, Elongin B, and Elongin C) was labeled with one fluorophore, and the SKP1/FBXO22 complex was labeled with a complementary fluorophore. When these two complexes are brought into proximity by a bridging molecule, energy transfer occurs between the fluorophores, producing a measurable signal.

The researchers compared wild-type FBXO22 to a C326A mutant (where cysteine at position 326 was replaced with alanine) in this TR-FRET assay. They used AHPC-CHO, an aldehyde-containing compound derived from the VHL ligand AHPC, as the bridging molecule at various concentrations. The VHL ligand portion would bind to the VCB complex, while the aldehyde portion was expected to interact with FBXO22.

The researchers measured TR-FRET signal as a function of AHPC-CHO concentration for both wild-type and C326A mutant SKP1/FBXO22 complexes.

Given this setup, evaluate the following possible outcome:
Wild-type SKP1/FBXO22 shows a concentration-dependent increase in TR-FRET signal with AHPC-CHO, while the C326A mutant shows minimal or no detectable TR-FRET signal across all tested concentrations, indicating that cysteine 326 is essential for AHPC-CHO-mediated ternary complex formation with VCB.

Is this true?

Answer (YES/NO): YES